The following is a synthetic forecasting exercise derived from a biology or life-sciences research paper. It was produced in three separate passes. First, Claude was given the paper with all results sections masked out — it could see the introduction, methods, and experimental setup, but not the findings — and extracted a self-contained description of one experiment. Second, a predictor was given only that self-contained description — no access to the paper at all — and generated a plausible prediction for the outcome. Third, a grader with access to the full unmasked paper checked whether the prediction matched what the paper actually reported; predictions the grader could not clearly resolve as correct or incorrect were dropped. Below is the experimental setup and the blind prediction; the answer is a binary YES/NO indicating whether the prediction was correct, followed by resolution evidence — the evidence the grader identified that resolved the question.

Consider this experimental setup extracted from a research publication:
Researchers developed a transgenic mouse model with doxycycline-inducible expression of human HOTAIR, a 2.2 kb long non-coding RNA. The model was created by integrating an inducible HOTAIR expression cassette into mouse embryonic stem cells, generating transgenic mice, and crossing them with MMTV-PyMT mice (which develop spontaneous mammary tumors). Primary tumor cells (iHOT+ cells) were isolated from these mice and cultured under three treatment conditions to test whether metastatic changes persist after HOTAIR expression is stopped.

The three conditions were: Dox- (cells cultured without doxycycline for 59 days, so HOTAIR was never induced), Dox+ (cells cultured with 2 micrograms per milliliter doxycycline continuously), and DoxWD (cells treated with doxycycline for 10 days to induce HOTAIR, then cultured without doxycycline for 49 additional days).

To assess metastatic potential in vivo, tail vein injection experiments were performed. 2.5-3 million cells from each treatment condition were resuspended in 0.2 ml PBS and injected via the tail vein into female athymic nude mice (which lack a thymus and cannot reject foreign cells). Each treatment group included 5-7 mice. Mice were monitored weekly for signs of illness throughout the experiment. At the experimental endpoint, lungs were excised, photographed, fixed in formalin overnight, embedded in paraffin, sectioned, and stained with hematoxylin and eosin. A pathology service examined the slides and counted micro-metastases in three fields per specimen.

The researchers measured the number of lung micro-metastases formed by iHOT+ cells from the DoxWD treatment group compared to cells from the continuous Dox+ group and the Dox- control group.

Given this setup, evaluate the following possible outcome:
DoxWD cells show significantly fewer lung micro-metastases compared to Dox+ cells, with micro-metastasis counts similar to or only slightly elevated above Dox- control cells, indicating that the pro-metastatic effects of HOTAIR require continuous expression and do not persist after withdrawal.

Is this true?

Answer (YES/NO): YES